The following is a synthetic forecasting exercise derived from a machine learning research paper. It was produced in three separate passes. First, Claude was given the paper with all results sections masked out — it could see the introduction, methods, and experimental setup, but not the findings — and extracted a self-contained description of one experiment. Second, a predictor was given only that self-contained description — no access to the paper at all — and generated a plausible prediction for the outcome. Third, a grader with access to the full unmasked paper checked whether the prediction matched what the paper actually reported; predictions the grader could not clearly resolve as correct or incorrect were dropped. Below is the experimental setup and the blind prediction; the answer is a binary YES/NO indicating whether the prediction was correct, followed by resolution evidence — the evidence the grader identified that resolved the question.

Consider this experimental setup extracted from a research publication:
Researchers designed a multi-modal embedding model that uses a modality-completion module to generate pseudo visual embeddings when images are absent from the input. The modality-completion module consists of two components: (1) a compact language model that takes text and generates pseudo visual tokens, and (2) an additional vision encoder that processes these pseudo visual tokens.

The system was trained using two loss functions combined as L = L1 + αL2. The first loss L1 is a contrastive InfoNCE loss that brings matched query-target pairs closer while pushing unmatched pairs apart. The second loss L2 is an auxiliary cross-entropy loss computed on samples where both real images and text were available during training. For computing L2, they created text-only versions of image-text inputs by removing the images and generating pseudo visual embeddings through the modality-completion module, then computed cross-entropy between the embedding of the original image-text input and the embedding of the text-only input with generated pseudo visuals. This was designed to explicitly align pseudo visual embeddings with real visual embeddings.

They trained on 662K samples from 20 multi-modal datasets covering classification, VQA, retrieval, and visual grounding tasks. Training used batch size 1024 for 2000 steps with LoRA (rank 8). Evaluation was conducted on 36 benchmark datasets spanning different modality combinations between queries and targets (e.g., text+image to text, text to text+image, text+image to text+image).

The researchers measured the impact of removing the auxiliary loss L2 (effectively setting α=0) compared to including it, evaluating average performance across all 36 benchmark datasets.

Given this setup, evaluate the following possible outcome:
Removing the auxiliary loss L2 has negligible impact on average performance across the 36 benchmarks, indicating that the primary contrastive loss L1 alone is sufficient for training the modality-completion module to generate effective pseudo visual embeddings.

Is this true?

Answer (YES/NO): NO